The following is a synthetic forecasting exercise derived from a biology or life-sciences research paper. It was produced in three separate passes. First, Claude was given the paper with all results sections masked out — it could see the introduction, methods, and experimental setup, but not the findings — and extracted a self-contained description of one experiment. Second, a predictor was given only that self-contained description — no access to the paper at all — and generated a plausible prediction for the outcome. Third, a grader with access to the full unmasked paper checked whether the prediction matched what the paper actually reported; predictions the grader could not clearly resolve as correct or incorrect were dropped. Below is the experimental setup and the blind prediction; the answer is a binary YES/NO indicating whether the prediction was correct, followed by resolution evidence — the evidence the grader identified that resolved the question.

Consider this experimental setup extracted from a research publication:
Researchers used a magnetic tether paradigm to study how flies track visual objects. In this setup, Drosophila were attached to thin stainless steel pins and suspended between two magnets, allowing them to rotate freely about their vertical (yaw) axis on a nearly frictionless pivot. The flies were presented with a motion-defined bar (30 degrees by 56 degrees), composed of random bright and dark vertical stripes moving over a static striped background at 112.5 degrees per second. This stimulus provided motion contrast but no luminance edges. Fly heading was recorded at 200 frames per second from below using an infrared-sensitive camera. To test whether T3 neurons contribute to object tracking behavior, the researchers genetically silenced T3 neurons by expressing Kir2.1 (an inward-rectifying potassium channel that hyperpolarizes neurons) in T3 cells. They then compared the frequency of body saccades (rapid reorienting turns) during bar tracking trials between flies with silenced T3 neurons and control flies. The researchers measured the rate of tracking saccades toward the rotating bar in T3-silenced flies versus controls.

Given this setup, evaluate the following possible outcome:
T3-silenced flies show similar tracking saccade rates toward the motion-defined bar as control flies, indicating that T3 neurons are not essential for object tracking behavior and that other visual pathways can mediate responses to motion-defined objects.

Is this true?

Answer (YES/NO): NO